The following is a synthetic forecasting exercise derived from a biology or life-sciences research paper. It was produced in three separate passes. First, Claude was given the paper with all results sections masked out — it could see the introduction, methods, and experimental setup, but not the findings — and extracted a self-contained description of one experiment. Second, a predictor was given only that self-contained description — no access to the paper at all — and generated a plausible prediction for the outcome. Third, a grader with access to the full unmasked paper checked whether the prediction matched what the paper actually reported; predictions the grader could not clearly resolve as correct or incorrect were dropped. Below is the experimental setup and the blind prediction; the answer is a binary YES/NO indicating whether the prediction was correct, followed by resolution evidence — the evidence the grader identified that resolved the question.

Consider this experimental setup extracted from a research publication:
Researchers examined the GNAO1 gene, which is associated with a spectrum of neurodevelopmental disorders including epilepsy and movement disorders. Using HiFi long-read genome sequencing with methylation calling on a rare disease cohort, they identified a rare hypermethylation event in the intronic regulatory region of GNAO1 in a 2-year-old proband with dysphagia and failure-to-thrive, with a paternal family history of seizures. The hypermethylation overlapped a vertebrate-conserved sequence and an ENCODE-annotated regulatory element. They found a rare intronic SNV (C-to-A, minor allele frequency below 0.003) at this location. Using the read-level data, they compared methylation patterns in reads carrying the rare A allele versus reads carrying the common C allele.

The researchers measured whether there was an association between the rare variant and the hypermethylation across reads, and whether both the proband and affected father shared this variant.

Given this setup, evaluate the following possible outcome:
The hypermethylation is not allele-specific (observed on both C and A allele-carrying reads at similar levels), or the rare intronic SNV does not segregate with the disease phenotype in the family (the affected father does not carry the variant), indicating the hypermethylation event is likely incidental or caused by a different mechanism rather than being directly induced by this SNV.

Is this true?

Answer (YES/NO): NO